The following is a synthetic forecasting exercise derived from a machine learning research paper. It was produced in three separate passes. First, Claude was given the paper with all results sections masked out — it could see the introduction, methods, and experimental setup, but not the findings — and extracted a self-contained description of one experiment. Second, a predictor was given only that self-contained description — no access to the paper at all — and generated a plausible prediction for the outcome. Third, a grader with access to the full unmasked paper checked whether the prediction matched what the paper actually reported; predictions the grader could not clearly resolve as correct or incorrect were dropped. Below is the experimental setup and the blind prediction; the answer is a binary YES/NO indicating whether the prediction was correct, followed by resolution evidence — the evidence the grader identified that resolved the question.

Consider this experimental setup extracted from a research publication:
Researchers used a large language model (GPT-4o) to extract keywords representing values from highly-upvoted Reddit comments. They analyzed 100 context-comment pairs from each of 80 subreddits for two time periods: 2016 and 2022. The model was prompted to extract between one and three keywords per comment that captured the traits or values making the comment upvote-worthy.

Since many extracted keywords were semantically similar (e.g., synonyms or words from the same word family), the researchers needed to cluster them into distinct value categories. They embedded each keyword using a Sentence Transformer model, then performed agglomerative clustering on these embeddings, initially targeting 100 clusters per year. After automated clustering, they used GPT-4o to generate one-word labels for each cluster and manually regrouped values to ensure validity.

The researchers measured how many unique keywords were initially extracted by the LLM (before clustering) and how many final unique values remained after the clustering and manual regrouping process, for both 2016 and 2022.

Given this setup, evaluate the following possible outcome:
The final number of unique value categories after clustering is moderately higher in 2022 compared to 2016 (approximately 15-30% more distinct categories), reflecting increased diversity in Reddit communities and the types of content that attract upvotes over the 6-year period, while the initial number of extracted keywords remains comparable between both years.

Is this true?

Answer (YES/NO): NO